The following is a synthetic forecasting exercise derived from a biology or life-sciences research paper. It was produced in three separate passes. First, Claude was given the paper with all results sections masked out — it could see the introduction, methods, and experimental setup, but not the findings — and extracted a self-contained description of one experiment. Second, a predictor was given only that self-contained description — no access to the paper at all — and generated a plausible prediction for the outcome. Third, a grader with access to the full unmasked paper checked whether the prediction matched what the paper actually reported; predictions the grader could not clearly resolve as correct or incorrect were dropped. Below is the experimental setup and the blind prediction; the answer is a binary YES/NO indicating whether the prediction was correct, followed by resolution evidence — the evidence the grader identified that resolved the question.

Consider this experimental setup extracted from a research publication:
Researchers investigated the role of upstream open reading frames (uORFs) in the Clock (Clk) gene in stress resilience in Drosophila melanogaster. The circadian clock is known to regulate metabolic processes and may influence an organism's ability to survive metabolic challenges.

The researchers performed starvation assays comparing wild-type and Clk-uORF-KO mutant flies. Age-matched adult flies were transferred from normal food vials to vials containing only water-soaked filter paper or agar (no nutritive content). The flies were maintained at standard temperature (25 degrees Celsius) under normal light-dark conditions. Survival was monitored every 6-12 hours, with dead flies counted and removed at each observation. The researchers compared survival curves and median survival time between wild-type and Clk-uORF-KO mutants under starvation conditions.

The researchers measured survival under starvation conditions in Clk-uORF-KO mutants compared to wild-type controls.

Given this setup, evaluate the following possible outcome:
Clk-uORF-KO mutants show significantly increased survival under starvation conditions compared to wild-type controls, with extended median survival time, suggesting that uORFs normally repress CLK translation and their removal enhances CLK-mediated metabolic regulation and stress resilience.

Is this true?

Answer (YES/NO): NO